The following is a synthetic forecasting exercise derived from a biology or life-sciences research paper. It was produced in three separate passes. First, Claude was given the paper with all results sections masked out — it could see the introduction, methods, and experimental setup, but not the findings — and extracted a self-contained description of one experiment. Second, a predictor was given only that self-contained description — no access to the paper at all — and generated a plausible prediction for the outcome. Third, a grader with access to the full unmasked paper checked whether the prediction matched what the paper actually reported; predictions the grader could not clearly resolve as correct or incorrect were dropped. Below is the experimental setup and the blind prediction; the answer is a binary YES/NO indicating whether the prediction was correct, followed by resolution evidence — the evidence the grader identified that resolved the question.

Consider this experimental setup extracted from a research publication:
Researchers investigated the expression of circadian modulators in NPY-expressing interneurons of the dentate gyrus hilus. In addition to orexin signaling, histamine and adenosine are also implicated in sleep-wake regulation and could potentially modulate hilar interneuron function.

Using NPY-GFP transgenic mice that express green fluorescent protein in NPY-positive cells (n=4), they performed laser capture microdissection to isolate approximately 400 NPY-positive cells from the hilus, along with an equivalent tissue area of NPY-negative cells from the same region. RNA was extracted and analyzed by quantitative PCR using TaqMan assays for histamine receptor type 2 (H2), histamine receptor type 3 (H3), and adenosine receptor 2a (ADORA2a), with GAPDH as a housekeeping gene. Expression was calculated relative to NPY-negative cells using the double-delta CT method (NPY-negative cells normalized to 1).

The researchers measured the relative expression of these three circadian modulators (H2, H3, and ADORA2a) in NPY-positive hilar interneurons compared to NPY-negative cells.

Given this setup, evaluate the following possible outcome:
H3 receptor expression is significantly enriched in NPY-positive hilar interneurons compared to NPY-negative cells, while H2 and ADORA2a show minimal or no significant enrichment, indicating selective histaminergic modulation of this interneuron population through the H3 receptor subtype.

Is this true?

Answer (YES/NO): NO